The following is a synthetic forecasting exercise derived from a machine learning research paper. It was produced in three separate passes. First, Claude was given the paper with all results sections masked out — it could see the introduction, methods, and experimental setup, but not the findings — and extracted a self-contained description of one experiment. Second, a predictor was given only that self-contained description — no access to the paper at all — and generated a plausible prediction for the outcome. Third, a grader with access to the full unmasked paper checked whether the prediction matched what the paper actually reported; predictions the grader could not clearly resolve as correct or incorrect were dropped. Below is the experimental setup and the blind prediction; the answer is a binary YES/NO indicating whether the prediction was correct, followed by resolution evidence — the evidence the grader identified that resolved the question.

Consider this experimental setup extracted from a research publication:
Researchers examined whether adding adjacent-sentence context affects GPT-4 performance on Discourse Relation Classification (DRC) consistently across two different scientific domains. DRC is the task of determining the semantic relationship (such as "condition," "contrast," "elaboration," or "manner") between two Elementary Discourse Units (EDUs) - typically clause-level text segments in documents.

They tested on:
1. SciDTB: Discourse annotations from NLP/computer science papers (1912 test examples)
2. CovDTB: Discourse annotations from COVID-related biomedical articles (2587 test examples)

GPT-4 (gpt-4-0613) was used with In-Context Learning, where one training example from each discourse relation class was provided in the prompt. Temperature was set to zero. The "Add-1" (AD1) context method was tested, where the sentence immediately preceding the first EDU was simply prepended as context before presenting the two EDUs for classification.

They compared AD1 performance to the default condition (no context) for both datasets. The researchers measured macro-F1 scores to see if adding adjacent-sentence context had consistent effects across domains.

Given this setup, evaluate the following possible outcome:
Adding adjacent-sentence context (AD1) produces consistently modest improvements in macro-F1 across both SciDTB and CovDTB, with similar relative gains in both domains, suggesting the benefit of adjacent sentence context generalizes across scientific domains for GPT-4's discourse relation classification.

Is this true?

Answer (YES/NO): NO